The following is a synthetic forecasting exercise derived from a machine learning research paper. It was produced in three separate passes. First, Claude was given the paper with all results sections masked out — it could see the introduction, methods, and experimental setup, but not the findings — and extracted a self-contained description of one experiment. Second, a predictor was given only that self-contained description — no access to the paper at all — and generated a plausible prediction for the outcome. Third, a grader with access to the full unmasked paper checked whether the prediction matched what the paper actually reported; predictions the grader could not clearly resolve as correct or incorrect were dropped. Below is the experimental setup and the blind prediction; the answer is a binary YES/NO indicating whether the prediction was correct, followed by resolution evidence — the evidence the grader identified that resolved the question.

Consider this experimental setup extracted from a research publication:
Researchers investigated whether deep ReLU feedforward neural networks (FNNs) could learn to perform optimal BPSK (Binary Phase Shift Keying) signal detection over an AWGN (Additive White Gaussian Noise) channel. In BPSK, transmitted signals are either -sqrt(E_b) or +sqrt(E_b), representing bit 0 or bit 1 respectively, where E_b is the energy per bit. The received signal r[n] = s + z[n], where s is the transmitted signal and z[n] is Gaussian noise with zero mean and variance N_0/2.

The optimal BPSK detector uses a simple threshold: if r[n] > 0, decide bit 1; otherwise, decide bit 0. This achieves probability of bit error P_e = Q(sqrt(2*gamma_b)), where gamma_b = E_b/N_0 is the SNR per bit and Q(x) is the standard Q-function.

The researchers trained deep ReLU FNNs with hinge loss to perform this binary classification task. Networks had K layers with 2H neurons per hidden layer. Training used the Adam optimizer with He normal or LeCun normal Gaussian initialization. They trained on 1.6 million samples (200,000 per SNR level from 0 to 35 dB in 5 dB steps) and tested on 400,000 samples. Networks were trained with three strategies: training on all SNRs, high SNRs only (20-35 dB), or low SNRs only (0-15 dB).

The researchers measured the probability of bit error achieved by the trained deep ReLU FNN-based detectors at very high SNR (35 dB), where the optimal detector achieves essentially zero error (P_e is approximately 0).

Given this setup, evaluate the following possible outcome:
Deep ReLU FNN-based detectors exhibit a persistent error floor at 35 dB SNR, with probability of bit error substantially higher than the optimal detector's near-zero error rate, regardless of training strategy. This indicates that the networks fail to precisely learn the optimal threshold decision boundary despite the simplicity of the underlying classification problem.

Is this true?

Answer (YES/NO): YES